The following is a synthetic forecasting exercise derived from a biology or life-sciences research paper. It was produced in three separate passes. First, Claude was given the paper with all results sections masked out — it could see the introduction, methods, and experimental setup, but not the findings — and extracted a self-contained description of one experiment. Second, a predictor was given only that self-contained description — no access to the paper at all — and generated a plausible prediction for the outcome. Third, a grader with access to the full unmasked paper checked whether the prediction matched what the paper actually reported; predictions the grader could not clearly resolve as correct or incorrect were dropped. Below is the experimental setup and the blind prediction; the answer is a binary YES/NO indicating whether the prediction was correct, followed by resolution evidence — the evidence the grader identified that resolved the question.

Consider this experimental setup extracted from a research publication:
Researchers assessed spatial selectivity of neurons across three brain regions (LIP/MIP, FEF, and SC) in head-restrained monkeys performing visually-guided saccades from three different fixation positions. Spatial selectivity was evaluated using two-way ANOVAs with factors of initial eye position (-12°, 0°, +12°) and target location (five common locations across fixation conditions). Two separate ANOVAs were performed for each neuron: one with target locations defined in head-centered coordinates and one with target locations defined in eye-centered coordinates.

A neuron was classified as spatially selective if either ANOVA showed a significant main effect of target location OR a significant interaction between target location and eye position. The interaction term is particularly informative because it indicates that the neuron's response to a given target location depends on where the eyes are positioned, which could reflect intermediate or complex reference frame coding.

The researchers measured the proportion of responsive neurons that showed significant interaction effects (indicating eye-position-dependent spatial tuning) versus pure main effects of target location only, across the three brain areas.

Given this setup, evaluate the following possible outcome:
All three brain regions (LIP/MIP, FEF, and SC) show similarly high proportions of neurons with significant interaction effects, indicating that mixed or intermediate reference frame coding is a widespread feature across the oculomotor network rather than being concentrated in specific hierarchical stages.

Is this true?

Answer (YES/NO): NO